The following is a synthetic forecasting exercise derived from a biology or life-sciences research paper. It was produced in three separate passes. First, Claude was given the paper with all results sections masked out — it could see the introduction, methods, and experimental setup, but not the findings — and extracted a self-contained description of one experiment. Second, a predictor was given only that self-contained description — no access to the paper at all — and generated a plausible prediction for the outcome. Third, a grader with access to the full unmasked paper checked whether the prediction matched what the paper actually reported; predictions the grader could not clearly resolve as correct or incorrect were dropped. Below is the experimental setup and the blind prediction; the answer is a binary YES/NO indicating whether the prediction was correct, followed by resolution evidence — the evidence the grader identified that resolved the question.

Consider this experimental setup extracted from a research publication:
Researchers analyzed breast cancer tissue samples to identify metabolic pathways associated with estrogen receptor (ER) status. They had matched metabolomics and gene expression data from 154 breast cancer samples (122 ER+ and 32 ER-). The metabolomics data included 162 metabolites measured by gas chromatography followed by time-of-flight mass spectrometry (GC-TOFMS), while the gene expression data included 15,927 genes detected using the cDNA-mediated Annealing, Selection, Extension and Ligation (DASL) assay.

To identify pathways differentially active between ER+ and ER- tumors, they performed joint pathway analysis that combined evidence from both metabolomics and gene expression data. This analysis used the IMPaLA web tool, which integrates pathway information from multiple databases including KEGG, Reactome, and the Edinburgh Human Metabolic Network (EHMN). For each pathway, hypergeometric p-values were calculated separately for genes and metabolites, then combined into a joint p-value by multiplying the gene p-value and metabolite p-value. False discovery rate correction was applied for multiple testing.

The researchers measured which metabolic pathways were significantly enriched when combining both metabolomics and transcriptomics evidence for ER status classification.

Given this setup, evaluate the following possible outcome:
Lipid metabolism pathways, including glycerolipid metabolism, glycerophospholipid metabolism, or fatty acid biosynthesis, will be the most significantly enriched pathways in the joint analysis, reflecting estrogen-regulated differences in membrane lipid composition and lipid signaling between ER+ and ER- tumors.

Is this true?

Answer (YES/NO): NO